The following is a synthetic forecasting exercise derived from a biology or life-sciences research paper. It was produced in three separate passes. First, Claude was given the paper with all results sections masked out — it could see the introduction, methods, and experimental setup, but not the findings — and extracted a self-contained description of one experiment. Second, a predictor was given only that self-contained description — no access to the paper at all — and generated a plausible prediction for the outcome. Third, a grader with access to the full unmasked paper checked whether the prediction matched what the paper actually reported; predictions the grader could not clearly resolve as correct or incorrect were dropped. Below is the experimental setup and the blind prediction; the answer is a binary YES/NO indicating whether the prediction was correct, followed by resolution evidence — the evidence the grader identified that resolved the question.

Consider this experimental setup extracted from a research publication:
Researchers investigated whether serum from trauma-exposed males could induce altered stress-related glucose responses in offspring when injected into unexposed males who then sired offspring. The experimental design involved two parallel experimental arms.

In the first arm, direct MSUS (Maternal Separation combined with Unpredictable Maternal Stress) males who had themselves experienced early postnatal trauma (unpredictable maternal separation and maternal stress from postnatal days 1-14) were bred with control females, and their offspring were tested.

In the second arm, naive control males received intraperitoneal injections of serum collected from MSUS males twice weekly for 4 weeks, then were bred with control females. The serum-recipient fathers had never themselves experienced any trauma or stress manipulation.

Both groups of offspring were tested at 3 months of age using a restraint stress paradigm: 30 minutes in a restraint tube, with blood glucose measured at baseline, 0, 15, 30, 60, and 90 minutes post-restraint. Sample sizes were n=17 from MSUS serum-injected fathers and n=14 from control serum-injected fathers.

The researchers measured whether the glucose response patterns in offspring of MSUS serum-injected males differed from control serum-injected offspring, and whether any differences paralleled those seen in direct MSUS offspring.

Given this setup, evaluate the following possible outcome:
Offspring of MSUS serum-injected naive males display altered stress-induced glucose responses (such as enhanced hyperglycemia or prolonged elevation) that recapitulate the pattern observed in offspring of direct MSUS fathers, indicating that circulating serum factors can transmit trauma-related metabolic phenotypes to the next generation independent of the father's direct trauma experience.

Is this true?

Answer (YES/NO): NO